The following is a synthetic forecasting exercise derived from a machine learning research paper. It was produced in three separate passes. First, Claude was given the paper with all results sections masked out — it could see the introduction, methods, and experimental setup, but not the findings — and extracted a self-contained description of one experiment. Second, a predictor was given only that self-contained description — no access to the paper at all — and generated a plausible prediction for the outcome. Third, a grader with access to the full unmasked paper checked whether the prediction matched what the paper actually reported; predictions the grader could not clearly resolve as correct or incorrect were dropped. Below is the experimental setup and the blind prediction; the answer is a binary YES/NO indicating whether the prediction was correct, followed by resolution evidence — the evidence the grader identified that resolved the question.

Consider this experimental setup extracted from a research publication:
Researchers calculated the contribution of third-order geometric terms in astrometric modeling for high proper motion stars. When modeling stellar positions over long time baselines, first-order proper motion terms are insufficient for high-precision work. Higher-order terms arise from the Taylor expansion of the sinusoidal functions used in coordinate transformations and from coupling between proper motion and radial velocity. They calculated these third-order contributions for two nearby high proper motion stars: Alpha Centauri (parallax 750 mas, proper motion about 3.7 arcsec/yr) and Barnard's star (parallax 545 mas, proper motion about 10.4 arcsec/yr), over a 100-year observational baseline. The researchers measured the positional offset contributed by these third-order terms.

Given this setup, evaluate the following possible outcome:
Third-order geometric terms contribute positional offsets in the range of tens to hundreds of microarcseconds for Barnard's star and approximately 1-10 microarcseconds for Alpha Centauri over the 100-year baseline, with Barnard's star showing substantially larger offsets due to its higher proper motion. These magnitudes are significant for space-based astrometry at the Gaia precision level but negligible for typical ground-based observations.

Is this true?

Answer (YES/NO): NO